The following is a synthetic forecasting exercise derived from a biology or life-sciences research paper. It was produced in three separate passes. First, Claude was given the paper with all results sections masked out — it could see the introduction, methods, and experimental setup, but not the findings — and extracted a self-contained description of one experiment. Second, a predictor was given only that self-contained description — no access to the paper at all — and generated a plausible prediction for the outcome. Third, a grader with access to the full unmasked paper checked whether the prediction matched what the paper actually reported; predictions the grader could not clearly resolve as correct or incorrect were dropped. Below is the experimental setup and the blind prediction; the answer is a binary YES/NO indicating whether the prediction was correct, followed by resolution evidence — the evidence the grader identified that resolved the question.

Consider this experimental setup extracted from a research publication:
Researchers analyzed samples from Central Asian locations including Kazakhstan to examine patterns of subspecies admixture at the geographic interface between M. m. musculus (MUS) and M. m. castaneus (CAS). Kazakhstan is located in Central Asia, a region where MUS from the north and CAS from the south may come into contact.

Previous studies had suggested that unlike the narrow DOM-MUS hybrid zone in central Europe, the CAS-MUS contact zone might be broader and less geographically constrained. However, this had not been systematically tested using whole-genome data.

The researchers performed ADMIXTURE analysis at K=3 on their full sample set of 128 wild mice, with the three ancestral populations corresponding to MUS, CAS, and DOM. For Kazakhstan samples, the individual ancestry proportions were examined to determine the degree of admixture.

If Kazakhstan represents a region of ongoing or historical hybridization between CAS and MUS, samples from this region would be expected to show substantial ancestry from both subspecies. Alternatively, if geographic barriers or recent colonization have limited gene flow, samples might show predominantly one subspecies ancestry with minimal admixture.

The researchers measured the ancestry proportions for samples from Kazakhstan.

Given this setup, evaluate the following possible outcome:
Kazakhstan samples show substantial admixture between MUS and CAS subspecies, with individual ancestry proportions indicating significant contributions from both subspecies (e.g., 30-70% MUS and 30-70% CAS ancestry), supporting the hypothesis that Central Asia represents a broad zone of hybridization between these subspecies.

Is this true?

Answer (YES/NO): NO